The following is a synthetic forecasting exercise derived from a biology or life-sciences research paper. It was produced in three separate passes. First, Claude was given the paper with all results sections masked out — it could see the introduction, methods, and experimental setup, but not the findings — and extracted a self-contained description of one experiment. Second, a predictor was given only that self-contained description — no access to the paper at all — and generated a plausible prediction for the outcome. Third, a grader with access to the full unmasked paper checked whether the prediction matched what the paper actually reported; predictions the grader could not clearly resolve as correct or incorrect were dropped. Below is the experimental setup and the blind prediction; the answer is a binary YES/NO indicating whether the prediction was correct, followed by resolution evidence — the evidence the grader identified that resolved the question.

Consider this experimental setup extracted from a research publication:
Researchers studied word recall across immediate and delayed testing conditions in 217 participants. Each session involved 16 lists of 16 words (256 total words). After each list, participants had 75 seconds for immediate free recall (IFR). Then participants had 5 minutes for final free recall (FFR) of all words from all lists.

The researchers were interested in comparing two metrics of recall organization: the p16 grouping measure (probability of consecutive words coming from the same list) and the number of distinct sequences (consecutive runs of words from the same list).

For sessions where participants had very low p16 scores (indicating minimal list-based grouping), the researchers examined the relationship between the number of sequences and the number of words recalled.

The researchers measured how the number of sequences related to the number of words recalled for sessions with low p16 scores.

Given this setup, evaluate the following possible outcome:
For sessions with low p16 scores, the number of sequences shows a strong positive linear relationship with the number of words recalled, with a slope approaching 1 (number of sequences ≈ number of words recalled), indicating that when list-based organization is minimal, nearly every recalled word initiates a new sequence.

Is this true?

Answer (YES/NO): YES